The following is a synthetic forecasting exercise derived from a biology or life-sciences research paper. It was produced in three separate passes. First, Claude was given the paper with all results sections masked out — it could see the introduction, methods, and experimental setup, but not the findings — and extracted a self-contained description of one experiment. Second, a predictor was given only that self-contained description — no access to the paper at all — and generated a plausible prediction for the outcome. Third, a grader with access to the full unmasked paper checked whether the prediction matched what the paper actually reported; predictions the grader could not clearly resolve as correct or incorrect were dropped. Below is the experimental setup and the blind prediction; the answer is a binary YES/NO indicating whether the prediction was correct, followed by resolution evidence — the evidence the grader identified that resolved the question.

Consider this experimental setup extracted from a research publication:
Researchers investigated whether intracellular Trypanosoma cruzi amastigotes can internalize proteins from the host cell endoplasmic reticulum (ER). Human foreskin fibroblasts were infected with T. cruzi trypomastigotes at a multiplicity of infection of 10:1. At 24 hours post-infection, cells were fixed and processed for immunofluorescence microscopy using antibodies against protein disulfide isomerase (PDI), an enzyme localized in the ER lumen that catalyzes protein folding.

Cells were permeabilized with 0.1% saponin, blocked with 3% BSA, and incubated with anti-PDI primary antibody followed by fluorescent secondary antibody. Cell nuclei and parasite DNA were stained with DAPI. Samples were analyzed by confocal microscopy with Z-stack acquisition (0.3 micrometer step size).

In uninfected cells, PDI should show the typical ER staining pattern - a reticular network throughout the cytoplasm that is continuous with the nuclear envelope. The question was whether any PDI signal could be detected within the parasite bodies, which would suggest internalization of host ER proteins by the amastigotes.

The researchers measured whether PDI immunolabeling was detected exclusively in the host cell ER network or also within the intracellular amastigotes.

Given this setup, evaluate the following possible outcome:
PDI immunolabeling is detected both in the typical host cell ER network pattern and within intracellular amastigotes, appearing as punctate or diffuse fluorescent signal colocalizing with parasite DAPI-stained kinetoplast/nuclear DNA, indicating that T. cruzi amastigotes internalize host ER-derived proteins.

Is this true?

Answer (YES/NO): YES